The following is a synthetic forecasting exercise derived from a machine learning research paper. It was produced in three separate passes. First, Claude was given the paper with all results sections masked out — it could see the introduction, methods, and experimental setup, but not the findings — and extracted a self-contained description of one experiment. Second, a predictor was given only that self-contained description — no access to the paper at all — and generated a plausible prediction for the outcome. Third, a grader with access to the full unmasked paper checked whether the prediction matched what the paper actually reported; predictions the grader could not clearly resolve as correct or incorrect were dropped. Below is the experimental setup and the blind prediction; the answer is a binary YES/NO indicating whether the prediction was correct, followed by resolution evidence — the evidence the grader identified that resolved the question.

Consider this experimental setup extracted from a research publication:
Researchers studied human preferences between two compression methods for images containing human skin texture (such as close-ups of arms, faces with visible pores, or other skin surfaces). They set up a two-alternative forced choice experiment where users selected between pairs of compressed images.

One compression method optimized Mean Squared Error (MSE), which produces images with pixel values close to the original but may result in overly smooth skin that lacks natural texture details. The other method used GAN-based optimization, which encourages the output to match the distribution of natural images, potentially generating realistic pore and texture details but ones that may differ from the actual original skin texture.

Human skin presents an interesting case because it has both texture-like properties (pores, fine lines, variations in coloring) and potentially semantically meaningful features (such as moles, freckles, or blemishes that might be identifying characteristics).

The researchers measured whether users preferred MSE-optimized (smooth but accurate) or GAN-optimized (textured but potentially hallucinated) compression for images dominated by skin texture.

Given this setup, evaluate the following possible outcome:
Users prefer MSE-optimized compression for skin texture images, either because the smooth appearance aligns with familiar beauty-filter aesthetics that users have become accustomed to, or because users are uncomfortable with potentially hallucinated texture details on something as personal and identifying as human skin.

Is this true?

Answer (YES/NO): NO